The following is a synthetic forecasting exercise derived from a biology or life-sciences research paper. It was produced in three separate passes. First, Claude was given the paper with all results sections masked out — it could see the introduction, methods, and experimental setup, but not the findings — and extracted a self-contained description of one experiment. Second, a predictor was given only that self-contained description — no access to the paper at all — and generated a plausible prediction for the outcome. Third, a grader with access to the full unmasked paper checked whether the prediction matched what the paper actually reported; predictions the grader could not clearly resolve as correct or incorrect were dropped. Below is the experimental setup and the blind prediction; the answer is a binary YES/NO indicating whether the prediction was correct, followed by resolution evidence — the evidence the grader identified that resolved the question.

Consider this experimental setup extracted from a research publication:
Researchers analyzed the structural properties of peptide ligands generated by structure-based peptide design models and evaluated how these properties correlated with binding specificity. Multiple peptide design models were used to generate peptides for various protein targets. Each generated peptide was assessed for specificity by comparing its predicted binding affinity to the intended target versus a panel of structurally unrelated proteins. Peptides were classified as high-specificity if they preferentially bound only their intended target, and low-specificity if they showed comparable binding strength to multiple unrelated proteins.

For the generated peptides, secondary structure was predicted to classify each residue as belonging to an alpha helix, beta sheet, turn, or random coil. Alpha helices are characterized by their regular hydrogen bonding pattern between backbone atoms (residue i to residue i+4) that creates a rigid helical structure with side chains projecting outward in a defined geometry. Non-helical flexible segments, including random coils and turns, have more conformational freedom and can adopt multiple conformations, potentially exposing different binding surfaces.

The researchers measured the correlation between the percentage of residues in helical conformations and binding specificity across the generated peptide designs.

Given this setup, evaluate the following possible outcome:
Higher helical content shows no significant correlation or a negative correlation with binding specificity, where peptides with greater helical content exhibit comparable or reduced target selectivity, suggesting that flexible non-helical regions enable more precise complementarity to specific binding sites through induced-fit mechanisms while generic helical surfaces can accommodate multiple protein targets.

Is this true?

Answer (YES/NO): NO